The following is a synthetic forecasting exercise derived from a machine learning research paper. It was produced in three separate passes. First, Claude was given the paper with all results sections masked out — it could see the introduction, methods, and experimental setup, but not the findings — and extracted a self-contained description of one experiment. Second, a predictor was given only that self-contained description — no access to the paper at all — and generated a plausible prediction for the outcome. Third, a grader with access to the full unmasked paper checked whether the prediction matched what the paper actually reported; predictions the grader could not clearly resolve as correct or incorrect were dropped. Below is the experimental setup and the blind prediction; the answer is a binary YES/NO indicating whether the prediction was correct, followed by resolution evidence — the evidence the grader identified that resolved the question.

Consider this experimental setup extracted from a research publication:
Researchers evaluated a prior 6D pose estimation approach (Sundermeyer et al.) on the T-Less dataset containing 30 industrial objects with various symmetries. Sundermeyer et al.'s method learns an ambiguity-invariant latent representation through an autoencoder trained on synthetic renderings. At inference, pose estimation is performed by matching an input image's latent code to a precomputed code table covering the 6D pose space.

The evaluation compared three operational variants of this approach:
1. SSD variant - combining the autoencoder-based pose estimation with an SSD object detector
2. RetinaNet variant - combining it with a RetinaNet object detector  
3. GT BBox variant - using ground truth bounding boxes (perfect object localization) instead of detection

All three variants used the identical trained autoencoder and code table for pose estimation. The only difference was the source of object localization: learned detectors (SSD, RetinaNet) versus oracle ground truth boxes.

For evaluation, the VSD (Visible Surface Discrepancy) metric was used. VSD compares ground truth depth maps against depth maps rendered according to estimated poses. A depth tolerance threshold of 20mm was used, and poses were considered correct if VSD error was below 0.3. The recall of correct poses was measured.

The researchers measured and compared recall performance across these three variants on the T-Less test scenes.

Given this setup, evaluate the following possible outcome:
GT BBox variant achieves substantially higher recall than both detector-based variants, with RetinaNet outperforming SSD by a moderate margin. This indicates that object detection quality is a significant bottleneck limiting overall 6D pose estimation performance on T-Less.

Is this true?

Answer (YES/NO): YES